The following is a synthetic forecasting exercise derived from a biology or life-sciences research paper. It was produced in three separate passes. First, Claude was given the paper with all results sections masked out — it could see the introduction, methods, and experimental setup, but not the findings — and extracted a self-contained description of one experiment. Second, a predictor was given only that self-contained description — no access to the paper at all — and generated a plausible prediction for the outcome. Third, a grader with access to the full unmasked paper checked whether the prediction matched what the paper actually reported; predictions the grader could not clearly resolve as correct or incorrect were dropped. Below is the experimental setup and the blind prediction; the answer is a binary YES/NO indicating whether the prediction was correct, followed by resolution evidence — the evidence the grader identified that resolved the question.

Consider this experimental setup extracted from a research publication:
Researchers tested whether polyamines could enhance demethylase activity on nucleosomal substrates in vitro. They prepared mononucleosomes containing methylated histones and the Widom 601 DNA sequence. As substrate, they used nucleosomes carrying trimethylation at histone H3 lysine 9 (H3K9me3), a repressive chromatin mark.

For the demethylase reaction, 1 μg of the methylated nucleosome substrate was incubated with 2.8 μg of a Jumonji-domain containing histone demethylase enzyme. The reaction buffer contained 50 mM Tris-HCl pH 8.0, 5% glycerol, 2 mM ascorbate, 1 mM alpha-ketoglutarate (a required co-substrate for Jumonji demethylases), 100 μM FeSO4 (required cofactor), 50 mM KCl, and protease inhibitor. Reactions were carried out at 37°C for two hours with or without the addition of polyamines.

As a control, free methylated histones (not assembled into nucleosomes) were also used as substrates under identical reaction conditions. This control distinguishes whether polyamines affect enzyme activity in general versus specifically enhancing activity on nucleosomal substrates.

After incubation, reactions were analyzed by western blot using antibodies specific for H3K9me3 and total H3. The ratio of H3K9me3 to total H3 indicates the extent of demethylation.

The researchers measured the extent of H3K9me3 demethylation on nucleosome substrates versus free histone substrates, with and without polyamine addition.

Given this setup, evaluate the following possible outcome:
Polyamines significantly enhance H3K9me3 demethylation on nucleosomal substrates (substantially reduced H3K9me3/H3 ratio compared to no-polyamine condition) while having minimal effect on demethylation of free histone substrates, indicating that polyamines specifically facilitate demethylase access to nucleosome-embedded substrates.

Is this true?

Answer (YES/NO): NO